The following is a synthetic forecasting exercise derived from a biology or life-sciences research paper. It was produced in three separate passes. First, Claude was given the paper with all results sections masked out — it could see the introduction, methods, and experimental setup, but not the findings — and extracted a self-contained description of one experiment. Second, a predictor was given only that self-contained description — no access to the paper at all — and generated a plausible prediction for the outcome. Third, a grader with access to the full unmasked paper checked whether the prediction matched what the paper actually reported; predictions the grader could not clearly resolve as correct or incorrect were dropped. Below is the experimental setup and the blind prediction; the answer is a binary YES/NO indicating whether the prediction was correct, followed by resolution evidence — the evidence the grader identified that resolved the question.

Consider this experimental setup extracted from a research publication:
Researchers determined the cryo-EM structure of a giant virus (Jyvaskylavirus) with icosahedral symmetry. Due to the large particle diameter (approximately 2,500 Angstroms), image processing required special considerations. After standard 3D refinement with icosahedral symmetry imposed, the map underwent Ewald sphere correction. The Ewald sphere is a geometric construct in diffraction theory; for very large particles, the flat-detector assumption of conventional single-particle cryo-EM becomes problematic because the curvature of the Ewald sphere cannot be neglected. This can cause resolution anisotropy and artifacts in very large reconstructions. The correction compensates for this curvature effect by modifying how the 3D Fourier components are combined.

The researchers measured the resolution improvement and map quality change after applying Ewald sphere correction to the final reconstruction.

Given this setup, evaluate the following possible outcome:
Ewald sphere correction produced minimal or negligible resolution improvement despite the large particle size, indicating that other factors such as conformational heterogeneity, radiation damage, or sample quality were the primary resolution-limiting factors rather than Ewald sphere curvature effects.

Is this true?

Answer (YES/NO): NO